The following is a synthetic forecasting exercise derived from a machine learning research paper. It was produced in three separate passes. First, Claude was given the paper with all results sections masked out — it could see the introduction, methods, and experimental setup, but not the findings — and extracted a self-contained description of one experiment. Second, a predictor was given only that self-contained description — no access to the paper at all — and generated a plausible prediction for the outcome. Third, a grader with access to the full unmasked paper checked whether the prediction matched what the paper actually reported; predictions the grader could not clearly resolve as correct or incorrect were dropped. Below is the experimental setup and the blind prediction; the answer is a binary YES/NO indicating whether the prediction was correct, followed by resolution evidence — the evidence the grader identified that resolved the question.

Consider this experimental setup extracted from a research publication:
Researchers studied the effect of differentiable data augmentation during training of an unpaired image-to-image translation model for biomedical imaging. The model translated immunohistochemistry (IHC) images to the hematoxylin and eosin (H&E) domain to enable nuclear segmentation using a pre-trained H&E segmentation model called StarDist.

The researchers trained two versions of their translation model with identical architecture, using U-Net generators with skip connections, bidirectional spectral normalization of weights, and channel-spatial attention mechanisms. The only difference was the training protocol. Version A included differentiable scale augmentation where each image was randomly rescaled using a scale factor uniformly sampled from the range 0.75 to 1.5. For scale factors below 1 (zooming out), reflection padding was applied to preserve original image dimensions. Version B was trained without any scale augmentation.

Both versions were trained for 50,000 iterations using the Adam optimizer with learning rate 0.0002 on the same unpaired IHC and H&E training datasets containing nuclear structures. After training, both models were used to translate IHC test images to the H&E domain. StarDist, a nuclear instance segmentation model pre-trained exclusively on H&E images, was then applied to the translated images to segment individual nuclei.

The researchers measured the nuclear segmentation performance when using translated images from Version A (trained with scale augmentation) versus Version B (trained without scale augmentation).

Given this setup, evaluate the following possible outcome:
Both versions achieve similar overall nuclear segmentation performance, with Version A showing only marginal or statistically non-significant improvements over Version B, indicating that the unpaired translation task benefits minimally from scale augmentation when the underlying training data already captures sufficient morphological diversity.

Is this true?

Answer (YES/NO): NO